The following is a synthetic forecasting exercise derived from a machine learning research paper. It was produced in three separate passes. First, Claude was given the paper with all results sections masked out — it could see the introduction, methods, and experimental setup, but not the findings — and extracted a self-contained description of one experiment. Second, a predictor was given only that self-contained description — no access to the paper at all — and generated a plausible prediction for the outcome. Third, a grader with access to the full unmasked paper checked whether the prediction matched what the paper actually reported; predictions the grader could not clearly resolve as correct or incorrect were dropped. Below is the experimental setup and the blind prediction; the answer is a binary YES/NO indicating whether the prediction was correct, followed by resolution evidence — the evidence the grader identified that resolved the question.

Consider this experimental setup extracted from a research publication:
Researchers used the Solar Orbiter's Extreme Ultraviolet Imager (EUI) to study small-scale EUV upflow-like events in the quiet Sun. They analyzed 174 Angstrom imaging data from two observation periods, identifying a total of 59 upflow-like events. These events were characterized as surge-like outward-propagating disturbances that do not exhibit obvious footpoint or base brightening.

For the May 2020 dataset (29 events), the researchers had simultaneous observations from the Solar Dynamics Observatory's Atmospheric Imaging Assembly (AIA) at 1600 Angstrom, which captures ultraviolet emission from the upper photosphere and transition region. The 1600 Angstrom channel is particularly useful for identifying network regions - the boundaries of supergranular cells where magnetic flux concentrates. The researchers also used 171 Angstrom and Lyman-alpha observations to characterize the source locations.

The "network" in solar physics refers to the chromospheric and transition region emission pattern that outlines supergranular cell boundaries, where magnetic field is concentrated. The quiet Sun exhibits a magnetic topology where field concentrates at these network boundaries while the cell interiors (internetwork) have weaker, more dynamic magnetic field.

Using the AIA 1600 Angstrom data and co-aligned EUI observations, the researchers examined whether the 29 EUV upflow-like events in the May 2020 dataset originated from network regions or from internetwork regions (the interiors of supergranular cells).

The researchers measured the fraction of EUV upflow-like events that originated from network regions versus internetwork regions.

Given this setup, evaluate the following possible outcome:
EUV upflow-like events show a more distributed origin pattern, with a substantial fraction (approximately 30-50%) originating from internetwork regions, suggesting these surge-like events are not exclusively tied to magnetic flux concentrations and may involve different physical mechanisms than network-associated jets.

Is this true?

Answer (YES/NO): NO